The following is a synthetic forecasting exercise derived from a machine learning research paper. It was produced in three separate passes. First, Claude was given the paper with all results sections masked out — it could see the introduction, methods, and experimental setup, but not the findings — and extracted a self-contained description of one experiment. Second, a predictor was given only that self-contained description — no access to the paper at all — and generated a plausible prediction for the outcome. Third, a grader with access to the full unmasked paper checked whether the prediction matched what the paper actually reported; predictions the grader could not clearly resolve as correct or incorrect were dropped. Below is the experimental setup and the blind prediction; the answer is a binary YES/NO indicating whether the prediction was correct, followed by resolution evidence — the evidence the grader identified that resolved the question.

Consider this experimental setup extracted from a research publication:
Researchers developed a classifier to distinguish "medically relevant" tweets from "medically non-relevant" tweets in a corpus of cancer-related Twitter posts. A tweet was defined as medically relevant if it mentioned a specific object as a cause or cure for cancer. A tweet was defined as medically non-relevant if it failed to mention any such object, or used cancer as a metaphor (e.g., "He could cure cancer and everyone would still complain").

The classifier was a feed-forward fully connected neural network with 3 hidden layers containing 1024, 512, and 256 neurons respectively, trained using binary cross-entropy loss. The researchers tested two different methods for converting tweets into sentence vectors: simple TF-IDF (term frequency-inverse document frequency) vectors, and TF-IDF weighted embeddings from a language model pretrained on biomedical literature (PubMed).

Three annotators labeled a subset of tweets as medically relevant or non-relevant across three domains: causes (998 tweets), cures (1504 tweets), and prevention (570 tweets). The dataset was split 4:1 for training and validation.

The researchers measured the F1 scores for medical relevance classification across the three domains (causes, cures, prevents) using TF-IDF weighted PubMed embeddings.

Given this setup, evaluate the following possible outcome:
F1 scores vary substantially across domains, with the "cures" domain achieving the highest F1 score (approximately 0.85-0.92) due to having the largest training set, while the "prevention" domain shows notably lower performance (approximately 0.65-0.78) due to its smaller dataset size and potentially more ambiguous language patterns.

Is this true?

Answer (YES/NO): NO